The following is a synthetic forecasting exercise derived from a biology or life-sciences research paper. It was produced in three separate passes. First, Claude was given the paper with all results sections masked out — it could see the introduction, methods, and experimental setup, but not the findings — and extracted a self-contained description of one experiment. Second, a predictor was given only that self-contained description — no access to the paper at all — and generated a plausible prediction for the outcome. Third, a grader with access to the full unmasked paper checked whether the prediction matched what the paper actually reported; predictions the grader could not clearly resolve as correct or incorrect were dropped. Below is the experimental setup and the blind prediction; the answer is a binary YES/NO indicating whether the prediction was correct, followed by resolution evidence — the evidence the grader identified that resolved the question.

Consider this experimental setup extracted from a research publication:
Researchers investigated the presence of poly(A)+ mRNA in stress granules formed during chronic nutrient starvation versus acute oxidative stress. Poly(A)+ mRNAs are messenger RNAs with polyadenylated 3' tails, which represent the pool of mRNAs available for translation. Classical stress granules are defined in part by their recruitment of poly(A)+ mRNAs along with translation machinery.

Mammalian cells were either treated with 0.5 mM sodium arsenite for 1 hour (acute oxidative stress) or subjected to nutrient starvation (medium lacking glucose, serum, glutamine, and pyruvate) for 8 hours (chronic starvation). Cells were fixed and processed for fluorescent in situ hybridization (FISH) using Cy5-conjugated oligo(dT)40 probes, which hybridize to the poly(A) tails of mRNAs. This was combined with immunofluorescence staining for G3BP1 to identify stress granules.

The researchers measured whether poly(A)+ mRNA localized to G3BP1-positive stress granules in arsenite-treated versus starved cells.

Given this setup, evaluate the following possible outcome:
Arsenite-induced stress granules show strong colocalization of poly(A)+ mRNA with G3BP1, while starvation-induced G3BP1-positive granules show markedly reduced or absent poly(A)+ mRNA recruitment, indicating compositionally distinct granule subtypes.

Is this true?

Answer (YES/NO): NO